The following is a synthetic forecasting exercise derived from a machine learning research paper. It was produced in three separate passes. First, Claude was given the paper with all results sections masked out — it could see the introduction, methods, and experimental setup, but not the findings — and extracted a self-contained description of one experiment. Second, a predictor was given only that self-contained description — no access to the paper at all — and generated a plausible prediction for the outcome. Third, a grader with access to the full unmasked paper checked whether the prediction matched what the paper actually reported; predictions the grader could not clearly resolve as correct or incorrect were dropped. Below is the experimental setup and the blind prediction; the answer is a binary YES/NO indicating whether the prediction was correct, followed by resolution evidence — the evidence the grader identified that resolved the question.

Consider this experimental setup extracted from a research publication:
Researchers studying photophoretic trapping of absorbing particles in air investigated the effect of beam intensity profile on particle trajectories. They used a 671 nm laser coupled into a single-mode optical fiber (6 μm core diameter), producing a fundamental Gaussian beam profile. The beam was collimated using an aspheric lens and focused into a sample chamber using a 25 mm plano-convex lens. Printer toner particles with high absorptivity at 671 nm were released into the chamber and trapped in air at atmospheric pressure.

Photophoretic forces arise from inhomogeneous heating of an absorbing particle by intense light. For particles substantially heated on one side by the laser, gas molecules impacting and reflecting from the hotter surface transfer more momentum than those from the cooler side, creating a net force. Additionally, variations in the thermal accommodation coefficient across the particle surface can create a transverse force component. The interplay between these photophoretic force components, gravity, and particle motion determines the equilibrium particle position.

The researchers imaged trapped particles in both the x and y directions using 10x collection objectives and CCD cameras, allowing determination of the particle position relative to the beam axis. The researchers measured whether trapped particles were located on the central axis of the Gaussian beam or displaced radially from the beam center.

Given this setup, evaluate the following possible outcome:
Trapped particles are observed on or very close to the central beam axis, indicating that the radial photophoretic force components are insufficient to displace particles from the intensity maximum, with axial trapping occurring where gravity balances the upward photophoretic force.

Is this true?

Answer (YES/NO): NO